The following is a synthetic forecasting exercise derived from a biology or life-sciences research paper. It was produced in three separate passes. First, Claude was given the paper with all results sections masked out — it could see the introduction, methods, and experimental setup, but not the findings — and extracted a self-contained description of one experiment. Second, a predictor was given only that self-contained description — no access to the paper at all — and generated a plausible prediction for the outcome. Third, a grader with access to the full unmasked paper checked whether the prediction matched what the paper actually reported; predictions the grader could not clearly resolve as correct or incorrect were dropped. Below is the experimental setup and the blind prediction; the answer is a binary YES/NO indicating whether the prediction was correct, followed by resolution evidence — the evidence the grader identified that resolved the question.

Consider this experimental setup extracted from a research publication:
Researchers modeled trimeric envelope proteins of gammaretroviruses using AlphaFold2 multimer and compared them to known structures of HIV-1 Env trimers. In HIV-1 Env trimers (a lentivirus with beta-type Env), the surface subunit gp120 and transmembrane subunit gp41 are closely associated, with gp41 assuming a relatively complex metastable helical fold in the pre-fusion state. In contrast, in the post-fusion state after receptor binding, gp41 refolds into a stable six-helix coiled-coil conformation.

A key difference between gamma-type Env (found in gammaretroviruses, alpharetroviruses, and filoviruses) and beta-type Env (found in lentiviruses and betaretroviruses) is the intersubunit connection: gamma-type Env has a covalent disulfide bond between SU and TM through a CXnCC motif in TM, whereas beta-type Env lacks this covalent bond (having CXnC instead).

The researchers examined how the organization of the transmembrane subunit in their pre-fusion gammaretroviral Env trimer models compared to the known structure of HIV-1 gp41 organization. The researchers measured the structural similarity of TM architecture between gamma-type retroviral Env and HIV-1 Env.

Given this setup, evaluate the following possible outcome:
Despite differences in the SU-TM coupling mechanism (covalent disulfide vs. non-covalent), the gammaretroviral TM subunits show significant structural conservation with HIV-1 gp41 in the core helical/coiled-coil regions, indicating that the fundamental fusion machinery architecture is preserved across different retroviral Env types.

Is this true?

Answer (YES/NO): NO